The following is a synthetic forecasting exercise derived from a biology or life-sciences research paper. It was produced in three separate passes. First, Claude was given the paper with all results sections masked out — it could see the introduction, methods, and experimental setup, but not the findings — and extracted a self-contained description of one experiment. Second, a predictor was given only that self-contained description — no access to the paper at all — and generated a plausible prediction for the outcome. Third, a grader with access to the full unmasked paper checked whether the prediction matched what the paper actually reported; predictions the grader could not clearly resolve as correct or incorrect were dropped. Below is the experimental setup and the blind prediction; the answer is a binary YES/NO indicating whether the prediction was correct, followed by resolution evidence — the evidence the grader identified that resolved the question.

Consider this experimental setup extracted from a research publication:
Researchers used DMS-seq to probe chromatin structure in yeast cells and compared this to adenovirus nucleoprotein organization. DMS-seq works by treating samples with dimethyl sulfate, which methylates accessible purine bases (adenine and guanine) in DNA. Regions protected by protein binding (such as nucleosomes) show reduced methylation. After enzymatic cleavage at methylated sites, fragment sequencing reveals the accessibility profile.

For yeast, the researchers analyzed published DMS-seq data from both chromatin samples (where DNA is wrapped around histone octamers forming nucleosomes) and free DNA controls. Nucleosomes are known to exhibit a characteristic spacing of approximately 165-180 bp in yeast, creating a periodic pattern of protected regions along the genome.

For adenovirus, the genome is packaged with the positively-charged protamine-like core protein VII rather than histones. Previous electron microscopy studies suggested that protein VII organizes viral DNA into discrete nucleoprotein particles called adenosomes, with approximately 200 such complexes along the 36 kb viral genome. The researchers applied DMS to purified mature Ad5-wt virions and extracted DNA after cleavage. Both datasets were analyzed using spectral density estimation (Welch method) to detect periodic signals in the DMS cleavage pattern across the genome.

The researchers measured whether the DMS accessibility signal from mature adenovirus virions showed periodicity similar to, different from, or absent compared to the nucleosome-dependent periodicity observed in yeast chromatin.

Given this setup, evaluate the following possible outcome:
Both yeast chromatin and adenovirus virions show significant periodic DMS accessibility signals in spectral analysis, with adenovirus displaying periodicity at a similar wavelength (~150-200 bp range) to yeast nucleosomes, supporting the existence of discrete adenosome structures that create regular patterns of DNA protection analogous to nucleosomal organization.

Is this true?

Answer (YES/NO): NO